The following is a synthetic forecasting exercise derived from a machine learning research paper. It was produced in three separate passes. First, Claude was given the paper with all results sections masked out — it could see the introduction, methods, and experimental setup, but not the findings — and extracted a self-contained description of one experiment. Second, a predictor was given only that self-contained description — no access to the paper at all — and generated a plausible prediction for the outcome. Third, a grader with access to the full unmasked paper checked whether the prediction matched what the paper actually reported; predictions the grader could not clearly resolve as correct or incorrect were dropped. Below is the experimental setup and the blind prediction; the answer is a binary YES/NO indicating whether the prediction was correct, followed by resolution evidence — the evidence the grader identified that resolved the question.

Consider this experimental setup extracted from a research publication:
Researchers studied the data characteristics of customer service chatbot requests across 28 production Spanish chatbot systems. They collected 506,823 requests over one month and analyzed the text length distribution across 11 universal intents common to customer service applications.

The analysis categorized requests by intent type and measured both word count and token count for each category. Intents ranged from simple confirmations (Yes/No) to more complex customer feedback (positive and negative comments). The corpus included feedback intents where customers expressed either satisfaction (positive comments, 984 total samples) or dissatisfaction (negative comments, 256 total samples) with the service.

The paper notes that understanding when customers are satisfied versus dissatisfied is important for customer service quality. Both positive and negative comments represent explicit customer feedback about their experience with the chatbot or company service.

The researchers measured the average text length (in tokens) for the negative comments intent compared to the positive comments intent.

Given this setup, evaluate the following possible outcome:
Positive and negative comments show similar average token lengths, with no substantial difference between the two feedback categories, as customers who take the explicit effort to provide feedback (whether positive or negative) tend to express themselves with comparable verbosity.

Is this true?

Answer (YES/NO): NO